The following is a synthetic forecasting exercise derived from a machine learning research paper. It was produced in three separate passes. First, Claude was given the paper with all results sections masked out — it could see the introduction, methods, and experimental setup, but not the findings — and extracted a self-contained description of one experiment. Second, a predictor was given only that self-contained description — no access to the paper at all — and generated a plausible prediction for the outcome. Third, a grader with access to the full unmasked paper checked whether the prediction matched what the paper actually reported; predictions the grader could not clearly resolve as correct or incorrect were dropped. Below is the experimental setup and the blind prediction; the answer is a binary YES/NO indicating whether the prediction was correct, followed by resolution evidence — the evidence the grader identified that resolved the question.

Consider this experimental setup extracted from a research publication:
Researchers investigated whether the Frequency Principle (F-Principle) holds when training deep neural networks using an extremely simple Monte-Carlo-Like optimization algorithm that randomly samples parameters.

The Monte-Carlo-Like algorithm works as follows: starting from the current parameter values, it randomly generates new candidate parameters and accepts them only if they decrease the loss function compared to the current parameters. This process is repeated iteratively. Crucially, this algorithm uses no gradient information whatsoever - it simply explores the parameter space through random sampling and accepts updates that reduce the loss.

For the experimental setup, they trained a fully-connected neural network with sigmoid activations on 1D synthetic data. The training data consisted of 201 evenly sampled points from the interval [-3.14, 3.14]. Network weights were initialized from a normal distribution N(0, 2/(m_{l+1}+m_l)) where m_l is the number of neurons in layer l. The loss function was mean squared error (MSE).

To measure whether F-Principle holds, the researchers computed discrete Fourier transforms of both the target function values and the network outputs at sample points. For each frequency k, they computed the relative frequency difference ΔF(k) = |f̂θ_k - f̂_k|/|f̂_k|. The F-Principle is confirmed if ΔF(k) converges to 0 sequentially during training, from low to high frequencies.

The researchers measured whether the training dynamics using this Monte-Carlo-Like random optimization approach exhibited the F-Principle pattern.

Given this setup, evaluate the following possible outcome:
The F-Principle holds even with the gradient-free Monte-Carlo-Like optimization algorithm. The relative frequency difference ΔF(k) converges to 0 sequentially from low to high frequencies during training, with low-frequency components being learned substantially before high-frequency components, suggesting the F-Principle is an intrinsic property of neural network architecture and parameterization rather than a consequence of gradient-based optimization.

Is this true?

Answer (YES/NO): YES